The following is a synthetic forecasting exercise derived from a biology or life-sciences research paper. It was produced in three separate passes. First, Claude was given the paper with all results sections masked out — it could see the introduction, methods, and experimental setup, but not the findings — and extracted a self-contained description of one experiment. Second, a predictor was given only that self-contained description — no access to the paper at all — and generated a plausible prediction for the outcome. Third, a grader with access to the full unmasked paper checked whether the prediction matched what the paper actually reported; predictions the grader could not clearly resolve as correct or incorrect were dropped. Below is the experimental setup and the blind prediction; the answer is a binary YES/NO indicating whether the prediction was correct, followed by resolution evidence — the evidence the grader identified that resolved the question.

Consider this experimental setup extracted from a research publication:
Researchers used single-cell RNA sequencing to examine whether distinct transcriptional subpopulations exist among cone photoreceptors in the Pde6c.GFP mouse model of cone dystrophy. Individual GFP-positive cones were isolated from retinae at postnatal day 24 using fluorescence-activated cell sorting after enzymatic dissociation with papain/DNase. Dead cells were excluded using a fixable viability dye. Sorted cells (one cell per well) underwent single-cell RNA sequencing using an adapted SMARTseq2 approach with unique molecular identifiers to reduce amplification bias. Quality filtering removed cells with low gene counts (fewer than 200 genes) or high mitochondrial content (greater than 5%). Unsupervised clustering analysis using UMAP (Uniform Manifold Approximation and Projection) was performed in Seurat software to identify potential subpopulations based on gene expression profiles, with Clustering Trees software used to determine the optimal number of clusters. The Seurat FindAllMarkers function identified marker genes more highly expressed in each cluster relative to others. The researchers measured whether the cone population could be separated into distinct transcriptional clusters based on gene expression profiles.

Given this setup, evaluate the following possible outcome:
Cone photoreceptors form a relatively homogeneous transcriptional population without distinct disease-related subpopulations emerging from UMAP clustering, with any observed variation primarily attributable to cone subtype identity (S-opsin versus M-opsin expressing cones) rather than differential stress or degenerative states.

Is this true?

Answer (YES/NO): NO